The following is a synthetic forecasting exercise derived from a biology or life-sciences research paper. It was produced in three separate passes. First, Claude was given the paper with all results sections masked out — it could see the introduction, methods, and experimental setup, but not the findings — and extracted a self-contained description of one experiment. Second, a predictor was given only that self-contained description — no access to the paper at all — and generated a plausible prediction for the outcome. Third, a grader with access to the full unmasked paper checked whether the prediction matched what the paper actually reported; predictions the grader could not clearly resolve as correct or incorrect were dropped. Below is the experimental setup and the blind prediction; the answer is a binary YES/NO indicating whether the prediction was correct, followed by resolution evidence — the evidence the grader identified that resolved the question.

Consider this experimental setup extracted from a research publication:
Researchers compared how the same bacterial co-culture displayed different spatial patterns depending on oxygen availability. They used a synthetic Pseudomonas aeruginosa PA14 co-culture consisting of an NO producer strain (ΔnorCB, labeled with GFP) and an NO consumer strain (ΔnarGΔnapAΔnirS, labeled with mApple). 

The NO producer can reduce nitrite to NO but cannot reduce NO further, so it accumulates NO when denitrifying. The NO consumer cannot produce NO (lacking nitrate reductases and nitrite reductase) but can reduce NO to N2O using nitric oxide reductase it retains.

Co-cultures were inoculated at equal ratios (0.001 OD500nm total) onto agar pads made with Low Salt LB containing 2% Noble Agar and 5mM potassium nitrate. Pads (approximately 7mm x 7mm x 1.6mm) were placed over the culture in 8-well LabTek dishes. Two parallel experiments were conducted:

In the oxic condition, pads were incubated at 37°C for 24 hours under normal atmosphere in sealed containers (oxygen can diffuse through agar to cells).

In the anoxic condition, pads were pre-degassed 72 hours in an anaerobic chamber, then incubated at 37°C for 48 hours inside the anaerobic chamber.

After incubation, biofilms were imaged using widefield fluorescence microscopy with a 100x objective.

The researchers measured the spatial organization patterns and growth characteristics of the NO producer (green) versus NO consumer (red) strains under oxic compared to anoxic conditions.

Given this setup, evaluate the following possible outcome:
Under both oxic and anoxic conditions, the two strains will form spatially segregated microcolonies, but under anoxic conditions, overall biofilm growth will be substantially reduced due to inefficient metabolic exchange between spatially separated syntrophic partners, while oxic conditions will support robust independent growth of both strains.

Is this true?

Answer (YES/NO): NO